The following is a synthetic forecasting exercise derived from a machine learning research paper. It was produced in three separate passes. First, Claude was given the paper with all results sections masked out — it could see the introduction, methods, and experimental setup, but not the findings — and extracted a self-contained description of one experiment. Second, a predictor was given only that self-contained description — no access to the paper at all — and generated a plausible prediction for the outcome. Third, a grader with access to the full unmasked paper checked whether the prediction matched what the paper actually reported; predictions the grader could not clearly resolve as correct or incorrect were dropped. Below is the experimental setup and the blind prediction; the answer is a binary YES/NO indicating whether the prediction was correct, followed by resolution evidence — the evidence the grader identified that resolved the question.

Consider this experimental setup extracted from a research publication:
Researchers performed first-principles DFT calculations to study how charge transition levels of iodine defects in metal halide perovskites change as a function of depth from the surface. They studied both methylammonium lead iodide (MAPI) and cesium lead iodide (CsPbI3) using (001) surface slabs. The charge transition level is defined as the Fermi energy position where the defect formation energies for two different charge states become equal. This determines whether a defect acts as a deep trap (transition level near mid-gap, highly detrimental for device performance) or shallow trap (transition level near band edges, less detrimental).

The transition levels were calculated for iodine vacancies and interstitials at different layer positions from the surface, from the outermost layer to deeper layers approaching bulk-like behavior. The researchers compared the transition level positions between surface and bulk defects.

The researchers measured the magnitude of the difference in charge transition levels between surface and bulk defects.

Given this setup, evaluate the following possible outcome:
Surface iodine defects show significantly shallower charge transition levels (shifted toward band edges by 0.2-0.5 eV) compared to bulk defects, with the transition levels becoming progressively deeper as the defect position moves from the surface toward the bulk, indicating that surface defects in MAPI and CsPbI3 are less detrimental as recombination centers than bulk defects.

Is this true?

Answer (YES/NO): NO